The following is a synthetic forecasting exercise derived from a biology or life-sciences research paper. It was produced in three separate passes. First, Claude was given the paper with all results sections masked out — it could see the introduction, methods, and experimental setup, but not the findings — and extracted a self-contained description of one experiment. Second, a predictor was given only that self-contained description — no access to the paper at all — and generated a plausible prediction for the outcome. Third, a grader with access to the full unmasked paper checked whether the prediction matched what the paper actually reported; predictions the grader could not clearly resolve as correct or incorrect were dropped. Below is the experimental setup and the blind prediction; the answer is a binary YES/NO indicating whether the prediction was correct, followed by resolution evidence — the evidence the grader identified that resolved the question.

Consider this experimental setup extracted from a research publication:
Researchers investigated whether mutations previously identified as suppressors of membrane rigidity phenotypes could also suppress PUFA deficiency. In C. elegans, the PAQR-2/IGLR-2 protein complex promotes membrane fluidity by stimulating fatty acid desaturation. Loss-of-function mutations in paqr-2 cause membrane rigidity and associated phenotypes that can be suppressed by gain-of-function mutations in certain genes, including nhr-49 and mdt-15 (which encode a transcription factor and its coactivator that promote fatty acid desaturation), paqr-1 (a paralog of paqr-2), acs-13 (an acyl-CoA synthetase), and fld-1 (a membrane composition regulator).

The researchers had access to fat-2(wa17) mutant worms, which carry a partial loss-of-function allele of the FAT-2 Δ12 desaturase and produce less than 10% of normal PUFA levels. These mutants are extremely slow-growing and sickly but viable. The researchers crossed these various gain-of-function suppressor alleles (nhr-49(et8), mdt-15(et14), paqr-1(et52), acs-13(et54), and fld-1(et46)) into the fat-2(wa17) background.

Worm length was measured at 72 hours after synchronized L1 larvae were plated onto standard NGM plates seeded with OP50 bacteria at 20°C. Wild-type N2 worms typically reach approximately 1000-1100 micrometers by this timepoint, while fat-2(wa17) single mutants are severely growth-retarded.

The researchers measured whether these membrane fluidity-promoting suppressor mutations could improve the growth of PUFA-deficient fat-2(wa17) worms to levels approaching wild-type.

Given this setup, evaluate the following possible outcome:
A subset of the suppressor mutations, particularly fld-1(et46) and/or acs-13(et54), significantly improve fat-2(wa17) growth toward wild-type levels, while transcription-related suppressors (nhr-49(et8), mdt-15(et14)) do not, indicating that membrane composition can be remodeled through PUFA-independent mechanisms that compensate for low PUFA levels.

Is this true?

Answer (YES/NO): NO